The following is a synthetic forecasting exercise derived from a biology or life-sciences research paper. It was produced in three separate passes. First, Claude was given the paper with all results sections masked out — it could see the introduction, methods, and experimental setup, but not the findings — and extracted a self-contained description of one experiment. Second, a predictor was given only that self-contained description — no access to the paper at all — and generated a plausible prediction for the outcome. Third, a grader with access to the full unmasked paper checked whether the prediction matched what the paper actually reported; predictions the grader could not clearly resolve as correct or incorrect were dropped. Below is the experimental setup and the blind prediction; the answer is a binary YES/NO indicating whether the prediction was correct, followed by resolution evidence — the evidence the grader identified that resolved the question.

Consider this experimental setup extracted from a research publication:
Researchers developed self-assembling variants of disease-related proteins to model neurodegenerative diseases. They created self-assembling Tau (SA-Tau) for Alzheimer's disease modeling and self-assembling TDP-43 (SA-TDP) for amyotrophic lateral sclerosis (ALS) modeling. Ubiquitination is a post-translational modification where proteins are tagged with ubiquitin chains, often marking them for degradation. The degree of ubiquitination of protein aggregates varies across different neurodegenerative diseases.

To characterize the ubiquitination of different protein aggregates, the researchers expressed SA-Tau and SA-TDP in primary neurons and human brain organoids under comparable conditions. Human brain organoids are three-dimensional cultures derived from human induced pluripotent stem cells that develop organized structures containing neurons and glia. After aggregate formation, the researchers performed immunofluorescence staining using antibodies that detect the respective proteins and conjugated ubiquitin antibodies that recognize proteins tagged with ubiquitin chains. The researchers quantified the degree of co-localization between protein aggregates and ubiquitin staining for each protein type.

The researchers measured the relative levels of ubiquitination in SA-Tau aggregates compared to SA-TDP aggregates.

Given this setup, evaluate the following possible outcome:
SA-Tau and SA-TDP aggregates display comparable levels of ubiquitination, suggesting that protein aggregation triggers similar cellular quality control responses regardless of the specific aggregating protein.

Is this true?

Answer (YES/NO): NO